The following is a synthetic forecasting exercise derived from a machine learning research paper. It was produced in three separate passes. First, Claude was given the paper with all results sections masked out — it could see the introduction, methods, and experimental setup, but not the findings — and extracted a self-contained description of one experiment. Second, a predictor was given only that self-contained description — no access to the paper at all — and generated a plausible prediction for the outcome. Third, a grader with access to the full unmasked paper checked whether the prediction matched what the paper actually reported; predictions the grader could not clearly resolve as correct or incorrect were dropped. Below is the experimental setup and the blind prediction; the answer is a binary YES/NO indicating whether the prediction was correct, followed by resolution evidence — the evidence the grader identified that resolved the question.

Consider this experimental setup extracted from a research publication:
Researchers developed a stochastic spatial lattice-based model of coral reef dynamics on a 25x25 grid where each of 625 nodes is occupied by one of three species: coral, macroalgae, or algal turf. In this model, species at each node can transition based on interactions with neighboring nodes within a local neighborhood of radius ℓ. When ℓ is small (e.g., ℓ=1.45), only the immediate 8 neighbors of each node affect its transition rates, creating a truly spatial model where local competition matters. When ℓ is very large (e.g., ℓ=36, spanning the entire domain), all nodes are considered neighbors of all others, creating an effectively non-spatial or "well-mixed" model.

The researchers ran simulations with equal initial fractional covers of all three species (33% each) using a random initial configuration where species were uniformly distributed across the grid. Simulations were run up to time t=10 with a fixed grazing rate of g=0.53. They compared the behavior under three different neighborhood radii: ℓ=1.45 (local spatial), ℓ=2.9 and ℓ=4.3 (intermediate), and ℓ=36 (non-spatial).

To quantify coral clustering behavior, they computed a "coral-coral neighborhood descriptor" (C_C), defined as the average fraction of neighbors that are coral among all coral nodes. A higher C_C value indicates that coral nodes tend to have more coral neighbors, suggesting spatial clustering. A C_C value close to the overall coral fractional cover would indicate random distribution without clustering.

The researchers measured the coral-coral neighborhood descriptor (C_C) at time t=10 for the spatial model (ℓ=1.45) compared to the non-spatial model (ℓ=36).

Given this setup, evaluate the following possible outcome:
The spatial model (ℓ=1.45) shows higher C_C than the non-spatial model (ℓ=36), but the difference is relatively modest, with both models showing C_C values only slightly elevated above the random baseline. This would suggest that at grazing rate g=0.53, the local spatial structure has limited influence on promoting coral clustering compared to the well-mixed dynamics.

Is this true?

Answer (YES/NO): NO